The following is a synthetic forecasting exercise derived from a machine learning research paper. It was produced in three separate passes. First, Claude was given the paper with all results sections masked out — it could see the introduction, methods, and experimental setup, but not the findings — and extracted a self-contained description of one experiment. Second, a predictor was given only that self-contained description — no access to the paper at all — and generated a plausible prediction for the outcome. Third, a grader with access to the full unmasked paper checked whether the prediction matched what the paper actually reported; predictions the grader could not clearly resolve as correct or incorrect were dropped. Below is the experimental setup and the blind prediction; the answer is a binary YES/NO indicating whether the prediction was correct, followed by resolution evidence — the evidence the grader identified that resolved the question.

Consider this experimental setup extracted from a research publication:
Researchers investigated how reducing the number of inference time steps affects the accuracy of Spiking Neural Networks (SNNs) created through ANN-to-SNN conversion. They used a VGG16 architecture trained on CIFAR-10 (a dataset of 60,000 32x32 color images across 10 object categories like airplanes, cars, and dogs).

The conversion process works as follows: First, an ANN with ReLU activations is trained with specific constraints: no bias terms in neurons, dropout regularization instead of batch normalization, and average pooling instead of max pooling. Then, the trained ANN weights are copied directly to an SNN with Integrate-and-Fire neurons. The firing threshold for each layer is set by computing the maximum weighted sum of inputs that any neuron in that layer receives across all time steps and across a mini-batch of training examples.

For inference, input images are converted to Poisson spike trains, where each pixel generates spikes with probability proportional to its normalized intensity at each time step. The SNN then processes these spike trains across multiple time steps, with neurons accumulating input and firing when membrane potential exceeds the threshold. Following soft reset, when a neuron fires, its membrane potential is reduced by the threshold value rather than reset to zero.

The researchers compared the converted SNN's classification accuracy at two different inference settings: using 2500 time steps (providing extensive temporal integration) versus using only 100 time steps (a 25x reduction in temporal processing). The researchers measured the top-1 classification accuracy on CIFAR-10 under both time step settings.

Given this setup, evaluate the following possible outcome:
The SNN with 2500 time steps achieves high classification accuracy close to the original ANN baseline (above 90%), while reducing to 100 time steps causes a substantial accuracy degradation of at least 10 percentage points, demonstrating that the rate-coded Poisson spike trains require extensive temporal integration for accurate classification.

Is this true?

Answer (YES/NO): NO